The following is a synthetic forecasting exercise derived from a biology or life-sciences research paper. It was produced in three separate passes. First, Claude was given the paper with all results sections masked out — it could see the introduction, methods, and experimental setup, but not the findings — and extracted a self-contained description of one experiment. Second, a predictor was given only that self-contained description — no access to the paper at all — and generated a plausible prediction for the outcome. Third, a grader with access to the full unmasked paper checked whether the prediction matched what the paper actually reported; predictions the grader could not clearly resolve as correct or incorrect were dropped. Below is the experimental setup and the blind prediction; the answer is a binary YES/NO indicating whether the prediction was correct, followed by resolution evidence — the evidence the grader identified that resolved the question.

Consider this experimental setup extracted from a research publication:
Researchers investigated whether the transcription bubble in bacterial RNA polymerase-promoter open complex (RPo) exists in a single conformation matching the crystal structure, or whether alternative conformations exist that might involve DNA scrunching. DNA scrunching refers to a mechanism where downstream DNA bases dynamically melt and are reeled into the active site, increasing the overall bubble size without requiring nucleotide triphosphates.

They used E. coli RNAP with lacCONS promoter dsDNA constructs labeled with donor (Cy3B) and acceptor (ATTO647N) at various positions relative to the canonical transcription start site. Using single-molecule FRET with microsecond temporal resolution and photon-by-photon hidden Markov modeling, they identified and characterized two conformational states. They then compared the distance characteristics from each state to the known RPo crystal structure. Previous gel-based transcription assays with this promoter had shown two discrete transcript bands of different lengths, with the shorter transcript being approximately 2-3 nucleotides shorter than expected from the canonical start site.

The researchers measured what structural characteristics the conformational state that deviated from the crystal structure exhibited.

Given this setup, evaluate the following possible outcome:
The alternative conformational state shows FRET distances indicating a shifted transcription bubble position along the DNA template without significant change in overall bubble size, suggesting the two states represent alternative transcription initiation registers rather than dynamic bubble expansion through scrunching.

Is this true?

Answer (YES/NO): NO